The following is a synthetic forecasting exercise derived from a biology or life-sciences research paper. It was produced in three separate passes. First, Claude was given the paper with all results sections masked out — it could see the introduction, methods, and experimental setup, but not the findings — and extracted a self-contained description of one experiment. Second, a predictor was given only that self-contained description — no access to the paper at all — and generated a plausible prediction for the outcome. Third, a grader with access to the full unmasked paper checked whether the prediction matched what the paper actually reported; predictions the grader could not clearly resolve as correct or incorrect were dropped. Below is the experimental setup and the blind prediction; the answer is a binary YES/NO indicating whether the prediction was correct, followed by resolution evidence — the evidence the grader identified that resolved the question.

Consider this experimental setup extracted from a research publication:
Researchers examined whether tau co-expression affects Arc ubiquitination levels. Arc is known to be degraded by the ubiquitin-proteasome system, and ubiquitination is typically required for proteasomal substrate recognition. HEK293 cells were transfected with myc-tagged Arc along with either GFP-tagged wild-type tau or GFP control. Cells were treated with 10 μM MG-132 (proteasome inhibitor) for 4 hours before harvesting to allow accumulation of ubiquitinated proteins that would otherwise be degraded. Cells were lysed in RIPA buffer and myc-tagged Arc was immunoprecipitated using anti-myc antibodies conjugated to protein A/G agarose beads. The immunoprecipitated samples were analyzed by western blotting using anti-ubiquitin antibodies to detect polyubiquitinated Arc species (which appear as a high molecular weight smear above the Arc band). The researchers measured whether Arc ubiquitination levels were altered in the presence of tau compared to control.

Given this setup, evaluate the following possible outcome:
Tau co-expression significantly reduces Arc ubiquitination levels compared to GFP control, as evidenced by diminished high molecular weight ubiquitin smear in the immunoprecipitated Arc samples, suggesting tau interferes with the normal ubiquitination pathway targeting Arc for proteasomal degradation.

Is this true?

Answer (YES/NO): NO